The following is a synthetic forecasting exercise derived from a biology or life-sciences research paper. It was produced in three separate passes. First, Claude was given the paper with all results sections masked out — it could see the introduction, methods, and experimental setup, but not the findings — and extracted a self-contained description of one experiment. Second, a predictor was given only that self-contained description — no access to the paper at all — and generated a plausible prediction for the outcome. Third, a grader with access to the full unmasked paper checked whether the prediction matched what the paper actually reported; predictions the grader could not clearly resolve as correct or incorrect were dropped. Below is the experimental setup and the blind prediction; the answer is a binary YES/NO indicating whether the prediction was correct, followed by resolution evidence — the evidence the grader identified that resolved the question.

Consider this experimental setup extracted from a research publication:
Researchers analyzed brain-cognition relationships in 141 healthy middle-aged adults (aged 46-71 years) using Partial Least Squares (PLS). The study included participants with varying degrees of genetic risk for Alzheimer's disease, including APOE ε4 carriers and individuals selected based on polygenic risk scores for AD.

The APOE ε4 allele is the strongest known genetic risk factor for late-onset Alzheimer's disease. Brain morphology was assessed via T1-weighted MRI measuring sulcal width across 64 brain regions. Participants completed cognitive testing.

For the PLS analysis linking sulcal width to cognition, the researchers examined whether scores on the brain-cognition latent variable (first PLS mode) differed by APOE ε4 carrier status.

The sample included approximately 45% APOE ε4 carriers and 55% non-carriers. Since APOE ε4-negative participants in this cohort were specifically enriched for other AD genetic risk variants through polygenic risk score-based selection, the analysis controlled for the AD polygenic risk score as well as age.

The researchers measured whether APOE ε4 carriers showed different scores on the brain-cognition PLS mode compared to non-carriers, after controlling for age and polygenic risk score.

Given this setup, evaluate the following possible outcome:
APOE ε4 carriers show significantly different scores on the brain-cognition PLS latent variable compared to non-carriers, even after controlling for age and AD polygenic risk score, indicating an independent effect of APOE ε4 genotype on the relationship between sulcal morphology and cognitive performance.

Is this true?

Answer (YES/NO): NO